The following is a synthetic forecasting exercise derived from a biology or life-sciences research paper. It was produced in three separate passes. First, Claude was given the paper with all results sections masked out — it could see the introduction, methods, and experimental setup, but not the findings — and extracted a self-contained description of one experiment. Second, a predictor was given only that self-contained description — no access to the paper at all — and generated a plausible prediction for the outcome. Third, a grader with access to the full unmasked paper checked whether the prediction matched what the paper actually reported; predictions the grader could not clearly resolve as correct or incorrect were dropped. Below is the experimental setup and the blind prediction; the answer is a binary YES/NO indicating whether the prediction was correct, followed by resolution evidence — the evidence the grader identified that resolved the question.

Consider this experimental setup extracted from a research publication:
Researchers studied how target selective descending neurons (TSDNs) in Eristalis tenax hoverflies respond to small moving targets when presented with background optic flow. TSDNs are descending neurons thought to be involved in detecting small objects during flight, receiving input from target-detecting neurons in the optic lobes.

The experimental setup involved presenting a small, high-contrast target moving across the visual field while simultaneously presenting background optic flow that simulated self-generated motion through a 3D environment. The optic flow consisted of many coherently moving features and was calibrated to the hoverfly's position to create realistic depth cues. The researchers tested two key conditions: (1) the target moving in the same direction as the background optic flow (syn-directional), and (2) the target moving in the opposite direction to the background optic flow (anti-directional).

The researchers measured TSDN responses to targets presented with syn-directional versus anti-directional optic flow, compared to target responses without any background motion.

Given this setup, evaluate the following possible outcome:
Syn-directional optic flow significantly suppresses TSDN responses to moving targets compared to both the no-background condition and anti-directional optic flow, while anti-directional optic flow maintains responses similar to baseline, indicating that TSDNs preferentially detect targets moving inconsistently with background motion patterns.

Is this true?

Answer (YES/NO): NO